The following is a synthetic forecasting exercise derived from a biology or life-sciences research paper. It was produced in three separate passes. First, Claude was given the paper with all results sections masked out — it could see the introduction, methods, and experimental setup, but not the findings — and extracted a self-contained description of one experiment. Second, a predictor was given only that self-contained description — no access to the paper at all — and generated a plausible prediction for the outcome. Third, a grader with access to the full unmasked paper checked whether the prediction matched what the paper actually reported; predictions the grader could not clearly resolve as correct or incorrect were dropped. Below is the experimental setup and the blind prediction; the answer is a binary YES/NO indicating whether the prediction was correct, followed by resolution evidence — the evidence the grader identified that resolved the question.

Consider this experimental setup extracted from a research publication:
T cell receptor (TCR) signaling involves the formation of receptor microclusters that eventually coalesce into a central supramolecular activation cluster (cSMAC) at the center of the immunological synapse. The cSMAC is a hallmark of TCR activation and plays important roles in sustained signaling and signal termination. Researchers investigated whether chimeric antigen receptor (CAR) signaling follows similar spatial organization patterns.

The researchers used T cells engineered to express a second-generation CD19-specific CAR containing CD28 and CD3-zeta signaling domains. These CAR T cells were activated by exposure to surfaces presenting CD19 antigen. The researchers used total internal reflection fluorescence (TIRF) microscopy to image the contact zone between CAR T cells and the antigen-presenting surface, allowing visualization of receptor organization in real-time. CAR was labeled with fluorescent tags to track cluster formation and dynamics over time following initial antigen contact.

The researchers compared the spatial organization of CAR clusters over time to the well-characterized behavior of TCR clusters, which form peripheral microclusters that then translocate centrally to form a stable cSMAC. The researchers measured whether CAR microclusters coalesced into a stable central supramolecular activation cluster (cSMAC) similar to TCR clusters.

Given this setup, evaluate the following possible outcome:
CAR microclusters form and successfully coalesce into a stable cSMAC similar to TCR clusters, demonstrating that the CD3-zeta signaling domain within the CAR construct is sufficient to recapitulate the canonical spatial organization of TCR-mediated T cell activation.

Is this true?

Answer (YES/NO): NO